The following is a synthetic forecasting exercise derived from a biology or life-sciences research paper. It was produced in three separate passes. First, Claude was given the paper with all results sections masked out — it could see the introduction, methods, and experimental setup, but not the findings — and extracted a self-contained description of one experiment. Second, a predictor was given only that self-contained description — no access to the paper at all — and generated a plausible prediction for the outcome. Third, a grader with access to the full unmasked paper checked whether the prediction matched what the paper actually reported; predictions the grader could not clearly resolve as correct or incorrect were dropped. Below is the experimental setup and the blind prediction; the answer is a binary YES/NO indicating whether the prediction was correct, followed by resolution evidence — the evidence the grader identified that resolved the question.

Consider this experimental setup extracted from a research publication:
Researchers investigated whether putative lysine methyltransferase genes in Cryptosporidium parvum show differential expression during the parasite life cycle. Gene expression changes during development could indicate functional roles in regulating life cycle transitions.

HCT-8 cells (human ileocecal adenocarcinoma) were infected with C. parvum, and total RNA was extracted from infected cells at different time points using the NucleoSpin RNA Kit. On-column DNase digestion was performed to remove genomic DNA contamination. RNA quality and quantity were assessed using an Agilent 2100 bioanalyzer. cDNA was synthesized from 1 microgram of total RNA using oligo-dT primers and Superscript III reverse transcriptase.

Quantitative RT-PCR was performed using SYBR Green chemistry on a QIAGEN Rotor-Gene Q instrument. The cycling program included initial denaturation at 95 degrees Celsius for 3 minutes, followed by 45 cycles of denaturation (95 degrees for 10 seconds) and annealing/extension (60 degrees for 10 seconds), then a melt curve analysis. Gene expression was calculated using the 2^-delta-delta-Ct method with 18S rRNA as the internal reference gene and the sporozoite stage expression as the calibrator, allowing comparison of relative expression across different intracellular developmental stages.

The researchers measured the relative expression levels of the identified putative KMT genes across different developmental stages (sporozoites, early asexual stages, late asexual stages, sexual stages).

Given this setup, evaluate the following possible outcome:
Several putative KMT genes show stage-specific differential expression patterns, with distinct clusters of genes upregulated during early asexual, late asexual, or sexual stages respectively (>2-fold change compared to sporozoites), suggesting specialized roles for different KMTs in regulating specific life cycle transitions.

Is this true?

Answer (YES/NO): NO